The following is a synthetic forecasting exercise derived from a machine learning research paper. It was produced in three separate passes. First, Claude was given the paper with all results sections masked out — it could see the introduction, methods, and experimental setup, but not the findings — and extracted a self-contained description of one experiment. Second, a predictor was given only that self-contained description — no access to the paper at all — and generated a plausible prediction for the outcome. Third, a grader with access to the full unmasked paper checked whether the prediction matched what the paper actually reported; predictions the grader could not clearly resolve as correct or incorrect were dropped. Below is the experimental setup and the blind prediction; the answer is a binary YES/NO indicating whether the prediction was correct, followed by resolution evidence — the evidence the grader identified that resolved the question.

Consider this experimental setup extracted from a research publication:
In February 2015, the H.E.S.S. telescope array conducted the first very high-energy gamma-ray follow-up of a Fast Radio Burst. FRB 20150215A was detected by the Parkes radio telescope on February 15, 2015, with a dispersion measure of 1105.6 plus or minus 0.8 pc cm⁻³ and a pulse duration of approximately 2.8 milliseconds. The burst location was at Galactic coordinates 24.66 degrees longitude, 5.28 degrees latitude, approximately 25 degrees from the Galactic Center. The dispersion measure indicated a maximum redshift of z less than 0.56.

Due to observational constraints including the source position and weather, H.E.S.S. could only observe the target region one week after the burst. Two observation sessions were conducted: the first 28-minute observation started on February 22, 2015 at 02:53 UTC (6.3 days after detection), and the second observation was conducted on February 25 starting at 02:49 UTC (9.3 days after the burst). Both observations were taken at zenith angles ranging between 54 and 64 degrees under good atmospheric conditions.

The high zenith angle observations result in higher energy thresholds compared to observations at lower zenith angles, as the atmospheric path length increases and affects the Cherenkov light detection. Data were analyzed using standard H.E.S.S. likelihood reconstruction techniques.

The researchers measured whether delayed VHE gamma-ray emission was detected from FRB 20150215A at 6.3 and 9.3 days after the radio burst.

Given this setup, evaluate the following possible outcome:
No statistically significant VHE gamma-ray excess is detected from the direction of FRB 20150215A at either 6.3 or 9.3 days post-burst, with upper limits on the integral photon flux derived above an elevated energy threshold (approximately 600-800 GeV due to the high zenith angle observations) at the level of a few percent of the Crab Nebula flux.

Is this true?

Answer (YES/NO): NO